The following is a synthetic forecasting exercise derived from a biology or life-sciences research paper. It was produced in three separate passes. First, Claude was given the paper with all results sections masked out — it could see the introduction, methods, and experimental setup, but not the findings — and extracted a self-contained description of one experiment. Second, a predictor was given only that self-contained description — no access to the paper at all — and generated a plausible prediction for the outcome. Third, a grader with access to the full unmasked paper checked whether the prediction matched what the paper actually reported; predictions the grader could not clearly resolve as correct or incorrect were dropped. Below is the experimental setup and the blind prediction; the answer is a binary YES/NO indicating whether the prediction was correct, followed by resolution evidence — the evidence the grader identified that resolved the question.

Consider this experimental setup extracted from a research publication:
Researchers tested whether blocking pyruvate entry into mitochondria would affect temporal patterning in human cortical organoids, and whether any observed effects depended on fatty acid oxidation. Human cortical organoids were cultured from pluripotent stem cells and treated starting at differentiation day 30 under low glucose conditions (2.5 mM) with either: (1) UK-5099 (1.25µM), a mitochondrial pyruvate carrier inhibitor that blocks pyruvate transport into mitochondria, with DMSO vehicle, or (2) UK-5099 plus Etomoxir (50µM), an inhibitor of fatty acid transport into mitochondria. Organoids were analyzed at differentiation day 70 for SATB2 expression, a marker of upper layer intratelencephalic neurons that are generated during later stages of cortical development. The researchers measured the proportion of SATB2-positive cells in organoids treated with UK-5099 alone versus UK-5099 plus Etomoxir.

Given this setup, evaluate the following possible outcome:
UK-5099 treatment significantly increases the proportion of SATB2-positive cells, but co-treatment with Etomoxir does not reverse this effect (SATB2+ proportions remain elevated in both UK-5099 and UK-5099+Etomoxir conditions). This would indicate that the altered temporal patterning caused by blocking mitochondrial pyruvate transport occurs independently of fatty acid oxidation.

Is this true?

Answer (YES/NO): NO